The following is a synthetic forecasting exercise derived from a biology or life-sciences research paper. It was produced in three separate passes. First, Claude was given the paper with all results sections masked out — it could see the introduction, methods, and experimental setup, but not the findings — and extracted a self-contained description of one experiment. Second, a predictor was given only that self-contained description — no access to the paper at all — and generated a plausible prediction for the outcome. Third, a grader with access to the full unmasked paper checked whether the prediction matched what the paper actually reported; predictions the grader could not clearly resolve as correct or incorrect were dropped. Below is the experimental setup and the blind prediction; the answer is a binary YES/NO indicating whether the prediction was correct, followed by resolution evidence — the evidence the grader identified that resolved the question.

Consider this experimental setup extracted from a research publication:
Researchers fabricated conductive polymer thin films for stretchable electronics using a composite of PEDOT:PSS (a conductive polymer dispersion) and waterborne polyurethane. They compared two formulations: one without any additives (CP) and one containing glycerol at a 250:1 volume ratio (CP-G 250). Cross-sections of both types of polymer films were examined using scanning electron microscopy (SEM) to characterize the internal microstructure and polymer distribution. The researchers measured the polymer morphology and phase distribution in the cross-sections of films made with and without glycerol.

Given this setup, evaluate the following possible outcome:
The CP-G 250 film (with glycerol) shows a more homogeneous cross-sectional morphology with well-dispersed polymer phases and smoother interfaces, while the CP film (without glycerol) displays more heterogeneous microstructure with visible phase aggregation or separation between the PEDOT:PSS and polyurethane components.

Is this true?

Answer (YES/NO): YES